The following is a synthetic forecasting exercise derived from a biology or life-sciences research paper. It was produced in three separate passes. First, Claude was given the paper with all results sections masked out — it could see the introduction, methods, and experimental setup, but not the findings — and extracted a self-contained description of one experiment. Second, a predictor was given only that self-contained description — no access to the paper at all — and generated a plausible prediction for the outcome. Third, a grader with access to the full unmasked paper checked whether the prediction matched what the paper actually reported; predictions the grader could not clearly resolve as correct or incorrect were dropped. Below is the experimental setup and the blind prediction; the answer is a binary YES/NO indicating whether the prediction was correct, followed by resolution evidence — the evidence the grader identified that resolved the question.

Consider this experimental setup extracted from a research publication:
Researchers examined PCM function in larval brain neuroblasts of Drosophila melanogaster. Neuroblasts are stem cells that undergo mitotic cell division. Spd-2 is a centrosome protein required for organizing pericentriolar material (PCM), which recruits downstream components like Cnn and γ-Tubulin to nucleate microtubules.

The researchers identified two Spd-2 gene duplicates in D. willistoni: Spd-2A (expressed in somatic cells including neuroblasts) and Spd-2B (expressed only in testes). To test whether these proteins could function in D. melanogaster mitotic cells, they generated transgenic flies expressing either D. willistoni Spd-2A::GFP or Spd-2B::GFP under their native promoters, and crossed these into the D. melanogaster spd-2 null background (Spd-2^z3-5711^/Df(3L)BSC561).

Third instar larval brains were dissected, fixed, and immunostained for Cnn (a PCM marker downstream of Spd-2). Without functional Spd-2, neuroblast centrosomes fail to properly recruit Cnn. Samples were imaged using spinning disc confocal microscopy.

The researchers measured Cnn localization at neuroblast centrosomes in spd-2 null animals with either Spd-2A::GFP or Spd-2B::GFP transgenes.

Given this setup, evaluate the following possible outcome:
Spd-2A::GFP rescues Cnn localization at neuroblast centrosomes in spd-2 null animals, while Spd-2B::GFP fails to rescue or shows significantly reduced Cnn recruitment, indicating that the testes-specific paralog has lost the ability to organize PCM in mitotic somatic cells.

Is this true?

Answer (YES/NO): NO